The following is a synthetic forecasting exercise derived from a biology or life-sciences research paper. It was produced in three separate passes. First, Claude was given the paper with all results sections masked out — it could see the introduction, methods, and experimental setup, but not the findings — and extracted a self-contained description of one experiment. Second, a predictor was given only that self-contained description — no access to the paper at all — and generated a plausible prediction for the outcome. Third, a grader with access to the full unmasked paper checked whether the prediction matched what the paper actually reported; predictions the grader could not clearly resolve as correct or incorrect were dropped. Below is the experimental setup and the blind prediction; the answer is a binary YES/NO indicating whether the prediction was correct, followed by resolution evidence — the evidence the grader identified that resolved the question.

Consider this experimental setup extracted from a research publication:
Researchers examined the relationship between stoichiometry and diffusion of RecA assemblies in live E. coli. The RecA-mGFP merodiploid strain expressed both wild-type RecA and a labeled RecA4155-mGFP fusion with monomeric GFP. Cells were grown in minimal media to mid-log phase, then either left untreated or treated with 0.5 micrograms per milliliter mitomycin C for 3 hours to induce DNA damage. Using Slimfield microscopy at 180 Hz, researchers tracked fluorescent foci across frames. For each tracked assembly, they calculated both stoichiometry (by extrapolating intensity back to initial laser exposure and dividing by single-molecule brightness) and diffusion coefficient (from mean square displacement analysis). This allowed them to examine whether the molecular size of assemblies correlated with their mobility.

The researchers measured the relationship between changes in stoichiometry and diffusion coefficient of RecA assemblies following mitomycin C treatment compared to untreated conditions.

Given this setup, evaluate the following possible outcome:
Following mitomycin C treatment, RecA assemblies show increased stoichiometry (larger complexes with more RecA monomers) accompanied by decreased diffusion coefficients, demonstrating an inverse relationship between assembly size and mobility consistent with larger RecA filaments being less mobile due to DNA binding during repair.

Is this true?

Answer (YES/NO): YES